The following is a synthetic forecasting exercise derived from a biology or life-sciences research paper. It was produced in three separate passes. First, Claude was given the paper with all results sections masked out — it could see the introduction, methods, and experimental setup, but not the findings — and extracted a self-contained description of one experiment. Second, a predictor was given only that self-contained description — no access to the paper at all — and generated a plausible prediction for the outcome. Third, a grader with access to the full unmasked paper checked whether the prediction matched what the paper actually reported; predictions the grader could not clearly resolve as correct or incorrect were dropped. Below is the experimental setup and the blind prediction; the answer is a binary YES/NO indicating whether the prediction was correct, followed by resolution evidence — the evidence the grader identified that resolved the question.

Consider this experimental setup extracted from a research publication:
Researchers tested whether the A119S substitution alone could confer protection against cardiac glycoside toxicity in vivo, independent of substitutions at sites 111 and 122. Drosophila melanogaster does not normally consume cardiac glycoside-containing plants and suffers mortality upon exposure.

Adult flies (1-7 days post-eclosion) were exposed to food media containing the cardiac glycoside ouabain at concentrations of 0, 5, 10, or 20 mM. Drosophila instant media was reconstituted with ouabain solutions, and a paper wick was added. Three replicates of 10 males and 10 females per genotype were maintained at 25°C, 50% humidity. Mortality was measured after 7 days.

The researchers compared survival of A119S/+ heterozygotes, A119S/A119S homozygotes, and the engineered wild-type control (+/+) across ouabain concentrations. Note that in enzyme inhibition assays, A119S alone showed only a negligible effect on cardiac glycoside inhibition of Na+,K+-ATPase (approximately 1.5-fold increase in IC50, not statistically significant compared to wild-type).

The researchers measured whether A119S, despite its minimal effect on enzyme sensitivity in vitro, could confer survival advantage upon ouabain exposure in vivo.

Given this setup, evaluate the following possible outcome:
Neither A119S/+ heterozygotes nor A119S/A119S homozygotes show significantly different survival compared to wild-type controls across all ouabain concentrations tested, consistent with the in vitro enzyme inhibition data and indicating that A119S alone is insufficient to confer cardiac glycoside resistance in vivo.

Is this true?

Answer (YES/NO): NO